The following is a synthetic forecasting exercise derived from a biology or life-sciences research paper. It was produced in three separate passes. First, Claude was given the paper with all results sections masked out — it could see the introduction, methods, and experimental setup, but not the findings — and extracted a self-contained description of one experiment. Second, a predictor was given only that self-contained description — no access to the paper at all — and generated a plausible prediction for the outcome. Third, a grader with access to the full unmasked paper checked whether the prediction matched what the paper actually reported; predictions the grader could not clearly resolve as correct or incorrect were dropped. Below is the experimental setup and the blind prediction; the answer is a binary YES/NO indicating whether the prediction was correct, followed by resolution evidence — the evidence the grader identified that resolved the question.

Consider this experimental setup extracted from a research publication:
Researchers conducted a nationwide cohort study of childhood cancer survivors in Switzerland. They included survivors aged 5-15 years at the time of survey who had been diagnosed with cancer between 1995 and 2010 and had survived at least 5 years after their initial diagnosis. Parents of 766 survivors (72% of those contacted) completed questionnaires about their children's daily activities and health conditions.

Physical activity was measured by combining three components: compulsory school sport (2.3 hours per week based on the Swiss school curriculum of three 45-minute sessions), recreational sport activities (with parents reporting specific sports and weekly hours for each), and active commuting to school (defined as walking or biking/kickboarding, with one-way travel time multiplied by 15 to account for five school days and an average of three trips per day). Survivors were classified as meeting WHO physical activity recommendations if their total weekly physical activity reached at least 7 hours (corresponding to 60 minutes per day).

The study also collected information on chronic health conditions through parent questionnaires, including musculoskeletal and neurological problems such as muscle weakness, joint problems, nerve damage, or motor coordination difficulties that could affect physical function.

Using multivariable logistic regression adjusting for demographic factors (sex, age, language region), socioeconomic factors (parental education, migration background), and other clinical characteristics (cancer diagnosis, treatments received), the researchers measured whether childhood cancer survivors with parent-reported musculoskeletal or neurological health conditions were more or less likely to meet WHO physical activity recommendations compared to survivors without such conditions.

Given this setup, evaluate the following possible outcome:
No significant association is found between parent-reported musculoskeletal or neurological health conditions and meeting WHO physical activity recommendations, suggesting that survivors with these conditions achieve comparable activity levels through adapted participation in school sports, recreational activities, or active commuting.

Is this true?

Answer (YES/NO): NO